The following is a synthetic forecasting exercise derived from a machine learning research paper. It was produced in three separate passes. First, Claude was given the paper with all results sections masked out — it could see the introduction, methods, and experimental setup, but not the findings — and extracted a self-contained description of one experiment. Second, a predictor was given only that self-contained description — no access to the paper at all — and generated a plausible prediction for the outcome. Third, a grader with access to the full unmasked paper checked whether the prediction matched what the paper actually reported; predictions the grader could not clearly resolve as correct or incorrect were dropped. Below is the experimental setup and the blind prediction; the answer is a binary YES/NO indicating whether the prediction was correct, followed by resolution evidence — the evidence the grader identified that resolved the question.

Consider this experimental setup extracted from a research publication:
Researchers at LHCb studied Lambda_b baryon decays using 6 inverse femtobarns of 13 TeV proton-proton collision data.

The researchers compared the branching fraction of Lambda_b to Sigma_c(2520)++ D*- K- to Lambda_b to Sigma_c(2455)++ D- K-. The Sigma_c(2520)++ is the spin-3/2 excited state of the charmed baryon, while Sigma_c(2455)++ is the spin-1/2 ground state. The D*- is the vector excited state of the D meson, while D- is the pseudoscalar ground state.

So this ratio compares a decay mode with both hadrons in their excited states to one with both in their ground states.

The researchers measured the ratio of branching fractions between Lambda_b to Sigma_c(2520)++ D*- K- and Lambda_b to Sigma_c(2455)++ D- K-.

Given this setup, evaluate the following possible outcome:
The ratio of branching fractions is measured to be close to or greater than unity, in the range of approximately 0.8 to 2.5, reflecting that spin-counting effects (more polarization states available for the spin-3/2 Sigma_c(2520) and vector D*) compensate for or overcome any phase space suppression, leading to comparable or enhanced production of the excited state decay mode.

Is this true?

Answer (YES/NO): YES